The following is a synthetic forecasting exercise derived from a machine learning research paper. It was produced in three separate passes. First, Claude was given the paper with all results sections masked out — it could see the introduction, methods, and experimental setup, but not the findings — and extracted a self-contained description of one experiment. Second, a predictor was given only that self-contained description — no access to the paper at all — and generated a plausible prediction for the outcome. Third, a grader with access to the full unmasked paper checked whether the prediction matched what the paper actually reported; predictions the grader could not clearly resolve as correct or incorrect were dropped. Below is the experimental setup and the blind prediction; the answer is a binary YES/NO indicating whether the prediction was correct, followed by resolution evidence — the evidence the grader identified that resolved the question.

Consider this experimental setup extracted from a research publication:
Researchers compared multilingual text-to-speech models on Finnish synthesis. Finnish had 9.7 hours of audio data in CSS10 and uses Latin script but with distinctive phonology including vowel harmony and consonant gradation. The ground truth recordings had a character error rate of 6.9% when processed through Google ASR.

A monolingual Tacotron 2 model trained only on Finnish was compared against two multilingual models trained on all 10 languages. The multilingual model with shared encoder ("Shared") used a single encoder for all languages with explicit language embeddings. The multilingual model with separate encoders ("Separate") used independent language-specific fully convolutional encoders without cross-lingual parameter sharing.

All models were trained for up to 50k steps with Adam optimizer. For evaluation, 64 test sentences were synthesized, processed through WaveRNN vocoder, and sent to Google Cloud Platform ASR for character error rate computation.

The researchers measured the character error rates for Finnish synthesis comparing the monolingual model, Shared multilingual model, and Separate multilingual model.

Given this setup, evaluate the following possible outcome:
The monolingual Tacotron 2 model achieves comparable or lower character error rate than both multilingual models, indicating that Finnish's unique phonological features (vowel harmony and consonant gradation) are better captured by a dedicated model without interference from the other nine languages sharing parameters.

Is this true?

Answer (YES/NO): NO